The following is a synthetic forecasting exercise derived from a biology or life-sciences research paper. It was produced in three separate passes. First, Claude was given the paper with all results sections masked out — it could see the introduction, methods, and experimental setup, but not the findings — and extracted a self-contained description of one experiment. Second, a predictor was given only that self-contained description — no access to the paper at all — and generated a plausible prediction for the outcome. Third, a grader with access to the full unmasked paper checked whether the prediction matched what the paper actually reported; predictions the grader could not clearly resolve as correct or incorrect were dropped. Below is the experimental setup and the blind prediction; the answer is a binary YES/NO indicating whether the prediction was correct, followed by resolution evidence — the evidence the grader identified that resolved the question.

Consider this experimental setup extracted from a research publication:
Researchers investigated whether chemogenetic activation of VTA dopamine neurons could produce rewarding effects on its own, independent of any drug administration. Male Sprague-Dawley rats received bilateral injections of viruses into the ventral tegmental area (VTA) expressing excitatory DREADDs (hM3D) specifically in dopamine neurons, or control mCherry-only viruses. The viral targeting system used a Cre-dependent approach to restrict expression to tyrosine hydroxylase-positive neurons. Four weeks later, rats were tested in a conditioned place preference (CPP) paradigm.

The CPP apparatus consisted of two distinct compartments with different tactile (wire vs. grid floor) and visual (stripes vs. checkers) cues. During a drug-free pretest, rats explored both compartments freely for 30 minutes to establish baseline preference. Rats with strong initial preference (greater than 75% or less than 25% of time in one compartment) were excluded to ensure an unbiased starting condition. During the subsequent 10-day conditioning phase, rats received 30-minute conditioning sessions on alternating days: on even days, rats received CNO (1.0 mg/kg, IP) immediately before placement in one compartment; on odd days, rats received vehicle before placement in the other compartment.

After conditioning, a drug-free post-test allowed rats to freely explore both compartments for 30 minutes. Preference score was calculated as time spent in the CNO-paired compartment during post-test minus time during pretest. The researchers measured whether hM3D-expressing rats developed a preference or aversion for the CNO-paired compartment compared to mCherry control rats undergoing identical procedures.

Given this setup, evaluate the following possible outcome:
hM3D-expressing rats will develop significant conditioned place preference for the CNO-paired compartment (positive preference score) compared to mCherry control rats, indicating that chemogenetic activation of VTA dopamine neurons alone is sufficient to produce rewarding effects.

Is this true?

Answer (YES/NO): YES